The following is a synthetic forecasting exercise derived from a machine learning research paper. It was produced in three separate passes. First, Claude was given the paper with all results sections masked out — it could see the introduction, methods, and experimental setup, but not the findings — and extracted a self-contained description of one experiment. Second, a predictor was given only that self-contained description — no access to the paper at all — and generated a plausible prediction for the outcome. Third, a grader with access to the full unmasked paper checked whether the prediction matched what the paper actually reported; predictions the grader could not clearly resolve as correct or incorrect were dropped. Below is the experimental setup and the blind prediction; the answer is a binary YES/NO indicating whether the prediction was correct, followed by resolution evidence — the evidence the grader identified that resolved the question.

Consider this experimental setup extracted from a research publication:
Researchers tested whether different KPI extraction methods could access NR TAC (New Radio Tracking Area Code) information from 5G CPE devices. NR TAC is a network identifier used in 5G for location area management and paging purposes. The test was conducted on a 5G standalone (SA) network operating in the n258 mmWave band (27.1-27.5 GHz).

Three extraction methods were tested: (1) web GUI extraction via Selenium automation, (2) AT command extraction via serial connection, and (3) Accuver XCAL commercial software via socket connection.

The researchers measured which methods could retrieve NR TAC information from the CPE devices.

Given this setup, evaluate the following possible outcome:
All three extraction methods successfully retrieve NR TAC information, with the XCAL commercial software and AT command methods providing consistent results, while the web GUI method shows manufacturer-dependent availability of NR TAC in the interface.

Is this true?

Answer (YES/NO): NO